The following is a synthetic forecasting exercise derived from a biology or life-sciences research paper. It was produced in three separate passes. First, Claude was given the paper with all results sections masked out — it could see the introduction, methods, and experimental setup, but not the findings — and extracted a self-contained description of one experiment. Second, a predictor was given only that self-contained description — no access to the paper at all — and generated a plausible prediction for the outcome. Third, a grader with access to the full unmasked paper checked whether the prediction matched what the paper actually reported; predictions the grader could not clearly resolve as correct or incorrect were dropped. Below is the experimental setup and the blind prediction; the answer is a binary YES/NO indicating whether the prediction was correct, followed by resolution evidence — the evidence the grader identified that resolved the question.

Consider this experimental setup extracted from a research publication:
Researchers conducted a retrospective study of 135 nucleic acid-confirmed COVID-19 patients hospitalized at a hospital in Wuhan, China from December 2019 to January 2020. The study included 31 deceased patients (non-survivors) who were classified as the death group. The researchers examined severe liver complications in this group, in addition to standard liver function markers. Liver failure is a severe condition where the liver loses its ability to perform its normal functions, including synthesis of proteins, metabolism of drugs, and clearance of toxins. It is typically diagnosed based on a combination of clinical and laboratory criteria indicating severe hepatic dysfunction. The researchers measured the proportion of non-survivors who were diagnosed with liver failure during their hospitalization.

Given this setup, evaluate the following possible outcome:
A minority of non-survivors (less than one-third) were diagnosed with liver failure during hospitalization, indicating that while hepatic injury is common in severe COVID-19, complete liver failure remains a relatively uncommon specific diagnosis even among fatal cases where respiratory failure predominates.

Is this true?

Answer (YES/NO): YES